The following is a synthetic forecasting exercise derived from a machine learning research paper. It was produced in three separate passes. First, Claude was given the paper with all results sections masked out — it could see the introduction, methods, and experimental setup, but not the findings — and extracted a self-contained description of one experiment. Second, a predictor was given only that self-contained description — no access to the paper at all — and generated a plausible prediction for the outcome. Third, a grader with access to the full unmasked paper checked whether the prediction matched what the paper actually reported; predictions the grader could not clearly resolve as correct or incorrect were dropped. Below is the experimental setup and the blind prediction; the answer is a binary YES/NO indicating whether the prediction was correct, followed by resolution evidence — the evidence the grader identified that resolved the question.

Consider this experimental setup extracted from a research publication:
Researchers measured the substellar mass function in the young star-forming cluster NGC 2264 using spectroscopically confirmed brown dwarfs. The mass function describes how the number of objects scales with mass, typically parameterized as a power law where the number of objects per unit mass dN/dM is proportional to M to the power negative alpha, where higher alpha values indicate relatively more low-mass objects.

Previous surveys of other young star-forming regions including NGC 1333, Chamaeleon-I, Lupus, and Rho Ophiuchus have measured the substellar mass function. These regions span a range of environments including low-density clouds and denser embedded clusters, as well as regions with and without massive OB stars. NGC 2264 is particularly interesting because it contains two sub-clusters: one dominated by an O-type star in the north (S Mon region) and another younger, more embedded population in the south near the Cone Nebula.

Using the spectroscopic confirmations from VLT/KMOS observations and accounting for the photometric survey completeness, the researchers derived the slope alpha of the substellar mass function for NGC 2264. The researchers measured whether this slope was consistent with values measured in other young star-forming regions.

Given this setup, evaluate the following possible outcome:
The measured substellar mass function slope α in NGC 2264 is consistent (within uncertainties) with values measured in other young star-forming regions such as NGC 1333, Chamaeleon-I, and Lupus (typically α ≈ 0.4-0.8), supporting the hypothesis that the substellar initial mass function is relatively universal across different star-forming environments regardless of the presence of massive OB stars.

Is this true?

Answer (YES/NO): YES